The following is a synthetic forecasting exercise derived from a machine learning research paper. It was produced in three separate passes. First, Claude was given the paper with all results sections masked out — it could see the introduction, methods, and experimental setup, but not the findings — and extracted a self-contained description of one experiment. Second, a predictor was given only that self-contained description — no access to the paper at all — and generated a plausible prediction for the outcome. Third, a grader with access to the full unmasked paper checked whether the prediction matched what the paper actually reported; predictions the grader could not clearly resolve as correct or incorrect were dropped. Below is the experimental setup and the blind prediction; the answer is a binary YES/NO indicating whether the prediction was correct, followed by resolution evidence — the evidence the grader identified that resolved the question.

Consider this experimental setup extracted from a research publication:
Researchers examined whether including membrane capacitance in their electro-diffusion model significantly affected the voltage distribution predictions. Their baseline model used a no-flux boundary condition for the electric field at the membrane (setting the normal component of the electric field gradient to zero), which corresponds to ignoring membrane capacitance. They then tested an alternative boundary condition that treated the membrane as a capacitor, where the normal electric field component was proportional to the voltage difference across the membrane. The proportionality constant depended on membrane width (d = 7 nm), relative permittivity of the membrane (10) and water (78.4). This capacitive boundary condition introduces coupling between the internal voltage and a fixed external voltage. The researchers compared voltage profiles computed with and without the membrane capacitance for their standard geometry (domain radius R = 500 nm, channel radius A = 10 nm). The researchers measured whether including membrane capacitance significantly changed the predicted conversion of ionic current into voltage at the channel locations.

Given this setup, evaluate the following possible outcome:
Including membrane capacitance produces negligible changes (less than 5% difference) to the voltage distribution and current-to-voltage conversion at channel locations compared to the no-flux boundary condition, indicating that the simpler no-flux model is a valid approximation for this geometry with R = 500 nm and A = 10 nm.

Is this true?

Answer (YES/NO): YES